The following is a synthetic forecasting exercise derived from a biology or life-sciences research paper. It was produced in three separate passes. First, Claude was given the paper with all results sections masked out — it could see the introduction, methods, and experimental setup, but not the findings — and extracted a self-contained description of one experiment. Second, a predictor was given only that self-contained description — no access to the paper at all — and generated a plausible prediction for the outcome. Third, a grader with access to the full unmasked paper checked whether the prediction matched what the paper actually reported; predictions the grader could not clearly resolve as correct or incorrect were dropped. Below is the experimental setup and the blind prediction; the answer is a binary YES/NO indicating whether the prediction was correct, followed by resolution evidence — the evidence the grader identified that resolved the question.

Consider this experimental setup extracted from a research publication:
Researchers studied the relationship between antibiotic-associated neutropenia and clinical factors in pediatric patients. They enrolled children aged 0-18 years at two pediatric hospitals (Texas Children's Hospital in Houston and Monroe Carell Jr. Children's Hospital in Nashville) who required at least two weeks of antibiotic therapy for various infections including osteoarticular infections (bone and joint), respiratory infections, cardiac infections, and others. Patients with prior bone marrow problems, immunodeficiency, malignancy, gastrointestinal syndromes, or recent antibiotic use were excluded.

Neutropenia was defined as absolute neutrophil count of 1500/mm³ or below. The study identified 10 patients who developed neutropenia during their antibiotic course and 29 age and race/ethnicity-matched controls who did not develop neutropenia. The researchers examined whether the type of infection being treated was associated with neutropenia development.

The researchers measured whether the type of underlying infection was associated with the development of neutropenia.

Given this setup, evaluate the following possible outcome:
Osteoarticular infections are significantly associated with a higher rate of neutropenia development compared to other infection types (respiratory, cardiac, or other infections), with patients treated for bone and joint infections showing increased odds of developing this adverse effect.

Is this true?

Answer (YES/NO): NO